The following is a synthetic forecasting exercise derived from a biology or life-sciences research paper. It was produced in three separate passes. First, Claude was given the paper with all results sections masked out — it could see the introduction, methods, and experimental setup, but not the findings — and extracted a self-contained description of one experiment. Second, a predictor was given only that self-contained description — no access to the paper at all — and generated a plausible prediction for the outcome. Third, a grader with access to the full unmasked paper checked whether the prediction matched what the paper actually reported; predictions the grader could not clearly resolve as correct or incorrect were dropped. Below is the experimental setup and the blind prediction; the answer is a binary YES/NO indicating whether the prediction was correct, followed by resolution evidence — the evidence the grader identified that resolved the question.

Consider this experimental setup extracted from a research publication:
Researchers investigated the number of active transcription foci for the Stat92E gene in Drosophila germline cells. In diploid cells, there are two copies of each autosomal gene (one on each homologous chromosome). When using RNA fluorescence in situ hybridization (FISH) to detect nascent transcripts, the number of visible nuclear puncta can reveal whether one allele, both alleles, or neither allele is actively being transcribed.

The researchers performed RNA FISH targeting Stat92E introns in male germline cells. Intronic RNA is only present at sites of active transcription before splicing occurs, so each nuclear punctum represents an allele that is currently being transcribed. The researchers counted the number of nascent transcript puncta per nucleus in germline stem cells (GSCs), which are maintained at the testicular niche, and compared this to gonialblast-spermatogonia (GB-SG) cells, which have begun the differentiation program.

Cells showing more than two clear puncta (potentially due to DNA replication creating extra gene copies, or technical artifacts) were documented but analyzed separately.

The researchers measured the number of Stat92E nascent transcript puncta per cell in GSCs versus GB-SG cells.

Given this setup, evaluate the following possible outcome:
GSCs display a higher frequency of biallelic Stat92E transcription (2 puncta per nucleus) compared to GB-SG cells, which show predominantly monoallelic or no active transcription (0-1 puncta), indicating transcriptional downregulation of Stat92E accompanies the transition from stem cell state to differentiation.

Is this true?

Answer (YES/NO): NO